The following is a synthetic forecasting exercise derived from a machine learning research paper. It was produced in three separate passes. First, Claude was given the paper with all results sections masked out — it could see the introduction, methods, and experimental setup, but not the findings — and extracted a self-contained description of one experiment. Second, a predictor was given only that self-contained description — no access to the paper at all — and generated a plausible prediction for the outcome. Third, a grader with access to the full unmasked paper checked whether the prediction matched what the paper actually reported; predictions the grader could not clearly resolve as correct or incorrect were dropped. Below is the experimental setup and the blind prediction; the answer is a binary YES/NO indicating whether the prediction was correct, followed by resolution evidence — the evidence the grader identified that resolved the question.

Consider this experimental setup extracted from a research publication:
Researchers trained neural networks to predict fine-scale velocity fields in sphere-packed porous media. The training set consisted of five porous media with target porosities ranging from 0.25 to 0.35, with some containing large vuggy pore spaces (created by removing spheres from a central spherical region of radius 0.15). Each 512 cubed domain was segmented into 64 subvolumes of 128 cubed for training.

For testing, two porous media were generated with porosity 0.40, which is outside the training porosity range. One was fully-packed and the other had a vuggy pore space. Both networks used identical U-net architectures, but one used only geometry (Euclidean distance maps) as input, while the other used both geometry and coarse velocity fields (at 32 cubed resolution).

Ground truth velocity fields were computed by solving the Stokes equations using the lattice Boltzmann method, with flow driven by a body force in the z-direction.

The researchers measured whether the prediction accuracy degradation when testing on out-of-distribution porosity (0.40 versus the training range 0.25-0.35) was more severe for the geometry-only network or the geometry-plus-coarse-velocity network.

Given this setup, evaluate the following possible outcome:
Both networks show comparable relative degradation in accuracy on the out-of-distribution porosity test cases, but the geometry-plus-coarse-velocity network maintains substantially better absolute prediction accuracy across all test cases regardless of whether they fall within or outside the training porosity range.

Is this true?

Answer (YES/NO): NO